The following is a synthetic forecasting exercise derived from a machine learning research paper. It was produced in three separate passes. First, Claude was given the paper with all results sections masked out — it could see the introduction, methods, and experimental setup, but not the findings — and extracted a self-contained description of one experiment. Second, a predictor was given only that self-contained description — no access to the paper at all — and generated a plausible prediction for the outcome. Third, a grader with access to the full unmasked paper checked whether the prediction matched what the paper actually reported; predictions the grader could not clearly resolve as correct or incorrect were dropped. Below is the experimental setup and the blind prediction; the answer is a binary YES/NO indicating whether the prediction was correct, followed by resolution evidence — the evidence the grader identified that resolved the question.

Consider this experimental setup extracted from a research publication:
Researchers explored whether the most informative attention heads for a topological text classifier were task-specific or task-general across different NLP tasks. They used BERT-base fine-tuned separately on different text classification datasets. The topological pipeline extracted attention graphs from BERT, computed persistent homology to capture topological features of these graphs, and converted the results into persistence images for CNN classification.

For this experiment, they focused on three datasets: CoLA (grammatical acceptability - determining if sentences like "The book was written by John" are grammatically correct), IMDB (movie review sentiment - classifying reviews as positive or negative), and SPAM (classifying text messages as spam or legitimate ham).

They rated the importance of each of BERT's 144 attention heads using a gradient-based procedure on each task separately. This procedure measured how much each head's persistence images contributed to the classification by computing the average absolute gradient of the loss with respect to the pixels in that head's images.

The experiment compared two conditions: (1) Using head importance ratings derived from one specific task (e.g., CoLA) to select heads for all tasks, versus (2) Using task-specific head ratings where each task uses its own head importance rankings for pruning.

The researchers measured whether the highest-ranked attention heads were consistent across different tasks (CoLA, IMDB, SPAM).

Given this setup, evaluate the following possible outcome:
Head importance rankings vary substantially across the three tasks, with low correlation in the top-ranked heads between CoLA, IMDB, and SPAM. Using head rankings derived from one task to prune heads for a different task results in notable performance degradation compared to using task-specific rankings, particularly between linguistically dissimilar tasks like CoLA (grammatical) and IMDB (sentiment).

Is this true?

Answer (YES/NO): YES